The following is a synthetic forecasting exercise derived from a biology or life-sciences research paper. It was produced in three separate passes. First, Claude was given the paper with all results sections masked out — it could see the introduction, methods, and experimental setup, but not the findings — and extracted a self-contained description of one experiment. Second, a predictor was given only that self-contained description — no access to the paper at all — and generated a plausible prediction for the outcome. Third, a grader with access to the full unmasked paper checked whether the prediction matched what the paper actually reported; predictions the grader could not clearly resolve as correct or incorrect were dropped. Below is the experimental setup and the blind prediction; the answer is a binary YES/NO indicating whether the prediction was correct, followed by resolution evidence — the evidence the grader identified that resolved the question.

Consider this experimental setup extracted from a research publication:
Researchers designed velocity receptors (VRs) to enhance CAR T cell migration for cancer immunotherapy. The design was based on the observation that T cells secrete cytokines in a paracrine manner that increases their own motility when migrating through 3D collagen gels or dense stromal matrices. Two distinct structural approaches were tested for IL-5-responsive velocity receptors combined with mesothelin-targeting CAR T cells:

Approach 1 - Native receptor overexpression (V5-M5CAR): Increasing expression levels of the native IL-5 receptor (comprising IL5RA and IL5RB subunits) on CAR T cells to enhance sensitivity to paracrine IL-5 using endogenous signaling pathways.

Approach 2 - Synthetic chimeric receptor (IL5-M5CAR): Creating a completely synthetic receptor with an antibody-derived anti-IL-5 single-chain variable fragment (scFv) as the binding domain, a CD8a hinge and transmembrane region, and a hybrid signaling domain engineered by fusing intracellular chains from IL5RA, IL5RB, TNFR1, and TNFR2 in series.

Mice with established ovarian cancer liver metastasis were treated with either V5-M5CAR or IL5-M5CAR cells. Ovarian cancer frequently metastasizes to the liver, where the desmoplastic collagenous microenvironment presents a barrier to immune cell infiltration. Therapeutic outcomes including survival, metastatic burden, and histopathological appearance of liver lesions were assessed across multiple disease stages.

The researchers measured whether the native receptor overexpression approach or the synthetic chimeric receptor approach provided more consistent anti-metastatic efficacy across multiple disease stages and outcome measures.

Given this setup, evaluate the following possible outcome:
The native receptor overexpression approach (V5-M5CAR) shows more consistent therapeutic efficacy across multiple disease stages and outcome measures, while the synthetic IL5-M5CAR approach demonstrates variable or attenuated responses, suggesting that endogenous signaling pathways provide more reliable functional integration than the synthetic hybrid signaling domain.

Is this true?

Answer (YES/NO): YES